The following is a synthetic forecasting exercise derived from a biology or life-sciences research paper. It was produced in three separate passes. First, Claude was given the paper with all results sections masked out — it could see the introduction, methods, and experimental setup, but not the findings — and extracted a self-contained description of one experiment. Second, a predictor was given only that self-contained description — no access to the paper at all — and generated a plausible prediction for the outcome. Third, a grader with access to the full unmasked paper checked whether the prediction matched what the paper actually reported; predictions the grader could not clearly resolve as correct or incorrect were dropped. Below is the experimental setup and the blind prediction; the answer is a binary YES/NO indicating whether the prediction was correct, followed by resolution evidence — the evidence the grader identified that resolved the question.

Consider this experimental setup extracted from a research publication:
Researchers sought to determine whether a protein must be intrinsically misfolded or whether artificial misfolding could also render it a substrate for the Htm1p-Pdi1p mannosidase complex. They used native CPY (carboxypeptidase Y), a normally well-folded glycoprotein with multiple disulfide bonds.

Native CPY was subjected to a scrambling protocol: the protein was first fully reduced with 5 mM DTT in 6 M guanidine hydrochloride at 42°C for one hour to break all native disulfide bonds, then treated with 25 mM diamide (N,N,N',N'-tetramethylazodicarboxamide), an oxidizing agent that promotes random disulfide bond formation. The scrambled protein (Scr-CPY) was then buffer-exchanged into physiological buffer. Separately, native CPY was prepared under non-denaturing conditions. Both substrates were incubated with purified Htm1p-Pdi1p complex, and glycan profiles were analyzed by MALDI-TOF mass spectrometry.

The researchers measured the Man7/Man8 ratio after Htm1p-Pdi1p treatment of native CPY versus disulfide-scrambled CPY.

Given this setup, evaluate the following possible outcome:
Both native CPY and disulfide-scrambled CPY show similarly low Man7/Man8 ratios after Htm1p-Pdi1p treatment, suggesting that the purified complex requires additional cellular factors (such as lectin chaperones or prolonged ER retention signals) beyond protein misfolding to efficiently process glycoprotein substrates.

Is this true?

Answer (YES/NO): NO